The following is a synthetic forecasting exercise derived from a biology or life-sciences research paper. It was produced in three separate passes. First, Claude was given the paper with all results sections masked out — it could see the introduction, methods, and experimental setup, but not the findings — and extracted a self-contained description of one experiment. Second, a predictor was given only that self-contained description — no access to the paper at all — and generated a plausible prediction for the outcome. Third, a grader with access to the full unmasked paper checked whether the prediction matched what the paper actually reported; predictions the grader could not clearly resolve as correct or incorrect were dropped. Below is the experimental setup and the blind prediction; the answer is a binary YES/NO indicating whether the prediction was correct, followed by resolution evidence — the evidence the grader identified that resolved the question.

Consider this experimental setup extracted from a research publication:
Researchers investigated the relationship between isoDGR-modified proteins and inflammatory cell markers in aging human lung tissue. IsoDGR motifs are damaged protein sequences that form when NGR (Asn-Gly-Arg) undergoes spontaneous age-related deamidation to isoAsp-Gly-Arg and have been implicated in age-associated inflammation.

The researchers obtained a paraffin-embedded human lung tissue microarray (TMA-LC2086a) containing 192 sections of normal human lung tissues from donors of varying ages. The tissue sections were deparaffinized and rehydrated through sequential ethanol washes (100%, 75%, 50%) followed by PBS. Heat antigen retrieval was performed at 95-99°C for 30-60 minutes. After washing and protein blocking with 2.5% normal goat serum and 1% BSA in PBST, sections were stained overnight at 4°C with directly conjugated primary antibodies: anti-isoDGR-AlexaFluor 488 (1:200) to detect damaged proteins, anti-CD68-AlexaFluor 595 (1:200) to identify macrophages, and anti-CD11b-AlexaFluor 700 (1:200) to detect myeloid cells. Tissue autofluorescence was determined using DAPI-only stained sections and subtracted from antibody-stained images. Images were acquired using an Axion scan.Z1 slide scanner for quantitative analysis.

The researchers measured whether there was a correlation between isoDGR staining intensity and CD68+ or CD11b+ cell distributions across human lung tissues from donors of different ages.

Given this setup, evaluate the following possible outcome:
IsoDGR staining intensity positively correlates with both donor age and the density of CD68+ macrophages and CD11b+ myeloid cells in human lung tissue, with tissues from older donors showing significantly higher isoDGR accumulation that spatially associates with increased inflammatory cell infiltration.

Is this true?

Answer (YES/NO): YES